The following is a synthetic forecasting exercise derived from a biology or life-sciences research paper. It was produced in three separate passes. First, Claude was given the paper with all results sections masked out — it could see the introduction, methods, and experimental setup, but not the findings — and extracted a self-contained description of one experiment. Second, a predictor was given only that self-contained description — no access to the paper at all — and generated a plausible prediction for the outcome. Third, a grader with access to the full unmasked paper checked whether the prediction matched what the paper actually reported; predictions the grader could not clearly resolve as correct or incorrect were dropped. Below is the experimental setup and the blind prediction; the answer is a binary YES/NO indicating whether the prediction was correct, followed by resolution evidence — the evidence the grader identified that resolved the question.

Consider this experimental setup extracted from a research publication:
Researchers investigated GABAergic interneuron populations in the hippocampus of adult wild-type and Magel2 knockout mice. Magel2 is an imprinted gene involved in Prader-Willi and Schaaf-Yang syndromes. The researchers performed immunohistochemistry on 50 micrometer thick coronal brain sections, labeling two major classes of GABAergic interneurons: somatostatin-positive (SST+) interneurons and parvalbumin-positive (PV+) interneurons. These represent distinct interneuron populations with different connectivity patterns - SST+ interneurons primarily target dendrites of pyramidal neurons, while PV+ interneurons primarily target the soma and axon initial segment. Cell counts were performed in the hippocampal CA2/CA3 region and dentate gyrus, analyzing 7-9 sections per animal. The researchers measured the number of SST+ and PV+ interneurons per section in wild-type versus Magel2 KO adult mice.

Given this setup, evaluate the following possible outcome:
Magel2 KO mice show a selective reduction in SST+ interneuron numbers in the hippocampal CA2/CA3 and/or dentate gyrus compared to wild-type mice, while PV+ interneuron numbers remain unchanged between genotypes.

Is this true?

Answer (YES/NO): NO